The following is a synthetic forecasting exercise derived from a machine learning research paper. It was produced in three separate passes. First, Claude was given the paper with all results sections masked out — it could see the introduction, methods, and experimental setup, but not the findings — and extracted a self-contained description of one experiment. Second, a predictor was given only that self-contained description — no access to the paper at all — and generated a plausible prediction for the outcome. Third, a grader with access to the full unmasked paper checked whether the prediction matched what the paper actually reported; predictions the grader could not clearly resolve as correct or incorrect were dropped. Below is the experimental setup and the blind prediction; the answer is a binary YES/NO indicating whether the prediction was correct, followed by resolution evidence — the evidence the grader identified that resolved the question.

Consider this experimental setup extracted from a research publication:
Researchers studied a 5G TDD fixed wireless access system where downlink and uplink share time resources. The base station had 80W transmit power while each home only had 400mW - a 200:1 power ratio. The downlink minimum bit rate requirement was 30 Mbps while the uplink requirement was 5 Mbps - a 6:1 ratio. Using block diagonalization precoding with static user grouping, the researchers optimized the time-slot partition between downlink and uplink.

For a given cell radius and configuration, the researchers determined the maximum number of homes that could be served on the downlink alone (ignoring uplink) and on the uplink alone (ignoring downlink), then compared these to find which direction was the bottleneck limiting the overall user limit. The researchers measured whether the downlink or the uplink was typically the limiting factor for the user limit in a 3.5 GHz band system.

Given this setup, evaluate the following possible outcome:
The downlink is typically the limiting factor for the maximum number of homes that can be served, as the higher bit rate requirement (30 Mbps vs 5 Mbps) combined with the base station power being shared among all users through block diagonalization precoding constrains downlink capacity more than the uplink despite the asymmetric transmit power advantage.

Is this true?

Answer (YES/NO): YES